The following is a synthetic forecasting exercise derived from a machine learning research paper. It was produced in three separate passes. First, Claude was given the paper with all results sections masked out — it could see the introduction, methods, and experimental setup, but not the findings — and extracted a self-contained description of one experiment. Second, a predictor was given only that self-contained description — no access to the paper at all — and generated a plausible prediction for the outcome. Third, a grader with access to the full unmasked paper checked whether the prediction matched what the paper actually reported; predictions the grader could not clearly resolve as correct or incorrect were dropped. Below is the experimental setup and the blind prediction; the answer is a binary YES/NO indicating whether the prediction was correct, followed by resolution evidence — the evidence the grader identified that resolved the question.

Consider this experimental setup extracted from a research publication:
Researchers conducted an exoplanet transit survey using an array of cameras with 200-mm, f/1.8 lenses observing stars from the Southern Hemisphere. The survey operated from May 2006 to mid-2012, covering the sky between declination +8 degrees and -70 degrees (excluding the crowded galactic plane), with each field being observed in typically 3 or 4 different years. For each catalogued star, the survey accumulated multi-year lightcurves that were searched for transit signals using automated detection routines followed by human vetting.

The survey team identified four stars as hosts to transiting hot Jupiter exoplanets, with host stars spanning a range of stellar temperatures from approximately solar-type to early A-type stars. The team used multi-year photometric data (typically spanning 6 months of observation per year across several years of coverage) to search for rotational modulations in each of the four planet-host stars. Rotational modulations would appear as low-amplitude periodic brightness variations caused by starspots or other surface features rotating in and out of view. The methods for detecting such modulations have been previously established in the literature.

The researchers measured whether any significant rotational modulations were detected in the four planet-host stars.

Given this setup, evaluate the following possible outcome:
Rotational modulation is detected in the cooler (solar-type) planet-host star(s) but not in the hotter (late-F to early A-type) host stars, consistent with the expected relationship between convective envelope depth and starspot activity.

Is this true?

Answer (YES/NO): NO